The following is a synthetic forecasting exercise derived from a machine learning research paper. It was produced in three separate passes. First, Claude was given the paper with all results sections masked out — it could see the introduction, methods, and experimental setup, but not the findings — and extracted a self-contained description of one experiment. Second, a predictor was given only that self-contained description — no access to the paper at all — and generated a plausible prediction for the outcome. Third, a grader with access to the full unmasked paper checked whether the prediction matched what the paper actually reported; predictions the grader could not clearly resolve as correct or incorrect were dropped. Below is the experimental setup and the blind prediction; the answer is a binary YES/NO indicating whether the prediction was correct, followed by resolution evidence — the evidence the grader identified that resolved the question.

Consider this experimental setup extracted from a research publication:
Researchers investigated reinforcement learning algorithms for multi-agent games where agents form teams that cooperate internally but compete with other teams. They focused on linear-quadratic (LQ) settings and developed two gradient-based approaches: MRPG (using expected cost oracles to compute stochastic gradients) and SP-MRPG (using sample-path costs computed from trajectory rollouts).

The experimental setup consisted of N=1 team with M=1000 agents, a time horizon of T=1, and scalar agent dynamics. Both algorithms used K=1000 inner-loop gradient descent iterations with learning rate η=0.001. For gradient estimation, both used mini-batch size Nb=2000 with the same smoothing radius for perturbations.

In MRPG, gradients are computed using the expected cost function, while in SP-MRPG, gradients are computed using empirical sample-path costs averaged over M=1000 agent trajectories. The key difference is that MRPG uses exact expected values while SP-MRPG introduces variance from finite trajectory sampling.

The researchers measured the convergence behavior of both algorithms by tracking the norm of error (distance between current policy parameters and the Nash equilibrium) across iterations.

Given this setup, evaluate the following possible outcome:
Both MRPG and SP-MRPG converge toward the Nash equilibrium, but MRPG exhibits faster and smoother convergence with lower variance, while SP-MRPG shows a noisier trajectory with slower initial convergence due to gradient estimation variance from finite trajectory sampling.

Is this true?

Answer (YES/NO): YES